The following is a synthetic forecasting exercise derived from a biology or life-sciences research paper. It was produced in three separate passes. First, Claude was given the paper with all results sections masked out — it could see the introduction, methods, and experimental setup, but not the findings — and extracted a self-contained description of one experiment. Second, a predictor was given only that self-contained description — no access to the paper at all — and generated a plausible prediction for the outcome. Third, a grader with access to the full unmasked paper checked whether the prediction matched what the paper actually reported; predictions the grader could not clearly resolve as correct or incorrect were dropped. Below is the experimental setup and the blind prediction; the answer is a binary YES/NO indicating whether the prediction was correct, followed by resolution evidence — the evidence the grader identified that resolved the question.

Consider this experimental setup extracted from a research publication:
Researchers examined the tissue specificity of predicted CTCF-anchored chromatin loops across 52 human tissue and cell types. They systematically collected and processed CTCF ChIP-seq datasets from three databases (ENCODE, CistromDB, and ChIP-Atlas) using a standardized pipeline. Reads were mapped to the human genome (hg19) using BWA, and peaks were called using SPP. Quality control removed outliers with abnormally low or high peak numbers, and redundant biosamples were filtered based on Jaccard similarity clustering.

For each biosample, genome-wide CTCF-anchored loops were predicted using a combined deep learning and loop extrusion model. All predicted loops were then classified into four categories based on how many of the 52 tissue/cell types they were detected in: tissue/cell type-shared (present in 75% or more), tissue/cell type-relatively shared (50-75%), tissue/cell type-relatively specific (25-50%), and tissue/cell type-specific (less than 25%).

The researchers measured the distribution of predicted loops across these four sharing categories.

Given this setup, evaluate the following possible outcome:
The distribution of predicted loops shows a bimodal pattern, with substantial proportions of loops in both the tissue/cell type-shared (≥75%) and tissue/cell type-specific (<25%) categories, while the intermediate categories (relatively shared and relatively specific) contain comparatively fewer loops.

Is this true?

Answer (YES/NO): NO